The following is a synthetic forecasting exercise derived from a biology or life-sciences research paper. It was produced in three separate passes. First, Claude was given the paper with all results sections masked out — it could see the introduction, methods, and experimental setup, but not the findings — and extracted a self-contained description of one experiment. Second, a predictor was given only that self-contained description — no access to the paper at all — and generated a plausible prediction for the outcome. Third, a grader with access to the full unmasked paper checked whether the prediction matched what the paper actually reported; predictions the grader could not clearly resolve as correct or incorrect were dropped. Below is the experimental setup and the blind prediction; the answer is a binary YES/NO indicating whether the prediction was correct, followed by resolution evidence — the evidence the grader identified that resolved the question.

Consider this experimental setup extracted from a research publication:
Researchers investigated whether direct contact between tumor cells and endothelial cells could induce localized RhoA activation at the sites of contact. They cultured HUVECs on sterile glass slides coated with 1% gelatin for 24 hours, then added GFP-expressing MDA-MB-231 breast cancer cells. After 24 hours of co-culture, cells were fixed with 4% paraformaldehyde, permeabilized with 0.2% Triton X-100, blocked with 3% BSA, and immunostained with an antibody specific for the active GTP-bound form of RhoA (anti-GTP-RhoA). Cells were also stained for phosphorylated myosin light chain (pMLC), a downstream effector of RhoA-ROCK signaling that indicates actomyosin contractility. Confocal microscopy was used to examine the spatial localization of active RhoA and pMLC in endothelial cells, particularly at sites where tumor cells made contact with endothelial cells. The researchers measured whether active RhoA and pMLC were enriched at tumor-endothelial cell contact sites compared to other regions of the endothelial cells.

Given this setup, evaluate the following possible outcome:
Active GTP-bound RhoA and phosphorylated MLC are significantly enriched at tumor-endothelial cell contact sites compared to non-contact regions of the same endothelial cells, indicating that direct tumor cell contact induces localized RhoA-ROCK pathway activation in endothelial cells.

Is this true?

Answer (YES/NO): YES